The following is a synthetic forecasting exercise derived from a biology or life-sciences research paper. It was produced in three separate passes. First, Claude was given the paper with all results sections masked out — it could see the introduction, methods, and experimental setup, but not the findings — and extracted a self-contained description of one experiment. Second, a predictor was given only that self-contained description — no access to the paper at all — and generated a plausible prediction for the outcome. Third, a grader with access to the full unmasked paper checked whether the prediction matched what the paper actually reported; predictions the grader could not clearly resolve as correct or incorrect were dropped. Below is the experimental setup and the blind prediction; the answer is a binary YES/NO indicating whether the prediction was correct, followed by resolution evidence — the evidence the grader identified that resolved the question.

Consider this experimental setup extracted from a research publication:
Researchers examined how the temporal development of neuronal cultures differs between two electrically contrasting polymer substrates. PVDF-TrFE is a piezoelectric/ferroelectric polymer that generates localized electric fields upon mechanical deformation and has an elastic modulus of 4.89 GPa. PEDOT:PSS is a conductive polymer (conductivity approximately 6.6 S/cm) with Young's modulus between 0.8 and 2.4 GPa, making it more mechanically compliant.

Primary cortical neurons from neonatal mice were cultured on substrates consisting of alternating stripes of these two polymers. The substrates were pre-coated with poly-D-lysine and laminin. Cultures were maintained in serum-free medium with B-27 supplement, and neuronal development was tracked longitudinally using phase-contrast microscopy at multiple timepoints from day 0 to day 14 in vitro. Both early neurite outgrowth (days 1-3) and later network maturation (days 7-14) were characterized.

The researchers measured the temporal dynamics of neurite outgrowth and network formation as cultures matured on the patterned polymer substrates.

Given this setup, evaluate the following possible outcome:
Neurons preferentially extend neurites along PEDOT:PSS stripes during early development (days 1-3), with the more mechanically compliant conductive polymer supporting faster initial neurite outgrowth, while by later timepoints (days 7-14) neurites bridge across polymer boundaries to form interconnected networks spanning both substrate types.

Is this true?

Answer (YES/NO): NO